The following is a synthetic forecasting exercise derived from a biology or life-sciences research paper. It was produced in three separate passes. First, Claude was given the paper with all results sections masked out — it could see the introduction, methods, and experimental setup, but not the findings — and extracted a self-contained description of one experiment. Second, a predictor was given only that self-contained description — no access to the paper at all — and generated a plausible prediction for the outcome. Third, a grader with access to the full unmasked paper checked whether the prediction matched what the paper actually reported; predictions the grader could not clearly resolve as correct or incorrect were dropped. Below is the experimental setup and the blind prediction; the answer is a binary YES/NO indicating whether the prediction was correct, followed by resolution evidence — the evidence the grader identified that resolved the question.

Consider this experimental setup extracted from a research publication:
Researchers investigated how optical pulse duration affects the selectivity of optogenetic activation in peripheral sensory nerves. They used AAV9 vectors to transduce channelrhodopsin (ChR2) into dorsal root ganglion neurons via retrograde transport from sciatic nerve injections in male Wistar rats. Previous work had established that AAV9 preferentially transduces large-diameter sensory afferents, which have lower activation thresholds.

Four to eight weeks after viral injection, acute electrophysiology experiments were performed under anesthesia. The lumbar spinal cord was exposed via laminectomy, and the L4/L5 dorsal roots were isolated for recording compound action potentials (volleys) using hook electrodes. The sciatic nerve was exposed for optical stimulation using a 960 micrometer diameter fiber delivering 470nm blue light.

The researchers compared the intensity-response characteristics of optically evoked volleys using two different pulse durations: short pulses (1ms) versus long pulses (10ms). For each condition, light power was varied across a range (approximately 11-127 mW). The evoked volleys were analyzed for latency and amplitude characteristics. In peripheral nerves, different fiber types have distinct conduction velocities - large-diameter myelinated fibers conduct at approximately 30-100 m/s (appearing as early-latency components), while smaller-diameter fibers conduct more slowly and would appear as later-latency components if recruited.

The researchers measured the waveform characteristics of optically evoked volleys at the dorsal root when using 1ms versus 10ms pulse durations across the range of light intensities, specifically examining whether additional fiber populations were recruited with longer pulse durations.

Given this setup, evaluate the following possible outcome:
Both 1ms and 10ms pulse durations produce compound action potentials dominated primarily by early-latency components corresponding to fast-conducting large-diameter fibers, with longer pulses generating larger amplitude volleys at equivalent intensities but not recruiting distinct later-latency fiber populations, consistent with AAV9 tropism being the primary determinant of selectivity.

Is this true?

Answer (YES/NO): NO